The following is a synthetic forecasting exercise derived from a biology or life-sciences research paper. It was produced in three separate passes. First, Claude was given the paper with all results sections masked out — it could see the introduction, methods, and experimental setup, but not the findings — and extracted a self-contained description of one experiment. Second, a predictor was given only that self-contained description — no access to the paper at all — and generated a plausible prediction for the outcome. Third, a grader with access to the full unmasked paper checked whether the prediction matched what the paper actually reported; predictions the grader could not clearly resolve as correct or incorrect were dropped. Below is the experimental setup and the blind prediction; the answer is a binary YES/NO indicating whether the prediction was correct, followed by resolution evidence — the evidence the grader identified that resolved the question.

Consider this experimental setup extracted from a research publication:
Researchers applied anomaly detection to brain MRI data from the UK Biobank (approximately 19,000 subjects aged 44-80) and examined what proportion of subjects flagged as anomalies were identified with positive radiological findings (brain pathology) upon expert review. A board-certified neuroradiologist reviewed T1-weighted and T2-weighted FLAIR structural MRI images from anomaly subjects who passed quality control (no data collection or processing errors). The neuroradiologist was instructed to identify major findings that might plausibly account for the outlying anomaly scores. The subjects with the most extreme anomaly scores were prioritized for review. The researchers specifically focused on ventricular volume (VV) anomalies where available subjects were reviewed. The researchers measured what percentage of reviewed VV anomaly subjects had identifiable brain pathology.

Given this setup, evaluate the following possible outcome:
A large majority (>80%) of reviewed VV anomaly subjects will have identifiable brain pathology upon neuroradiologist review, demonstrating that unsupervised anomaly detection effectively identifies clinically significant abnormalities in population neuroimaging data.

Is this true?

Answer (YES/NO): NO